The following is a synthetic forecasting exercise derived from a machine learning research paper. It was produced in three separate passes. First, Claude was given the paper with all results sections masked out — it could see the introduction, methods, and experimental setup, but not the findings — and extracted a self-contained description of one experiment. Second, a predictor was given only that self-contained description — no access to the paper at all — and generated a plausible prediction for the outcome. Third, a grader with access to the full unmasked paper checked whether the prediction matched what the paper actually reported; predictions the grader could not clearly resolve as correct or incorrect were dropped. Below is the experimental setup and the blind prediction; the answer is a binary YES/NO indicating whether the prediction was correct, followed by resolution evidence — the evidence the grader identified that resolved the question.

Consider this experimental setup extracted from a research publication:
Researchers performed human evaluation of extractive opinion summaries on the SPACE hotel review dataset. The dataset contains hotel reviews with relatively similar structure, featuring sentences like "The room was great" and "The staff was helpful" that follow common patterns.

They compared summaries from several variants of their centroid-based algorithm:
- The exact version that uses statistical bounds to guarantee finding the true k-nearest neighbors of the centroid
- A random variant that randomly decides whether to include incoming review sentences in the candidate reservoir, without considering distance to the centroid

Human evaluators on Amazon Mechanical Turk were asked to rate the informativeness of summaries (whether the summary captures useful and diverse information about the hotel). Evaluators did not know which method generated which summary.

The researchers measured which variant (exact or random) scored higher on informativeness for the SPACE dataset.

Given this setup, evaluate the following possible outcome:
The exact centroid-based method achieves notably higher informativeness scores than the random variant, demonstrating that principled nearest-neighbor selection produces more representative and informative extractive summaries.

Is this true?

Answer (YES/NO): NO